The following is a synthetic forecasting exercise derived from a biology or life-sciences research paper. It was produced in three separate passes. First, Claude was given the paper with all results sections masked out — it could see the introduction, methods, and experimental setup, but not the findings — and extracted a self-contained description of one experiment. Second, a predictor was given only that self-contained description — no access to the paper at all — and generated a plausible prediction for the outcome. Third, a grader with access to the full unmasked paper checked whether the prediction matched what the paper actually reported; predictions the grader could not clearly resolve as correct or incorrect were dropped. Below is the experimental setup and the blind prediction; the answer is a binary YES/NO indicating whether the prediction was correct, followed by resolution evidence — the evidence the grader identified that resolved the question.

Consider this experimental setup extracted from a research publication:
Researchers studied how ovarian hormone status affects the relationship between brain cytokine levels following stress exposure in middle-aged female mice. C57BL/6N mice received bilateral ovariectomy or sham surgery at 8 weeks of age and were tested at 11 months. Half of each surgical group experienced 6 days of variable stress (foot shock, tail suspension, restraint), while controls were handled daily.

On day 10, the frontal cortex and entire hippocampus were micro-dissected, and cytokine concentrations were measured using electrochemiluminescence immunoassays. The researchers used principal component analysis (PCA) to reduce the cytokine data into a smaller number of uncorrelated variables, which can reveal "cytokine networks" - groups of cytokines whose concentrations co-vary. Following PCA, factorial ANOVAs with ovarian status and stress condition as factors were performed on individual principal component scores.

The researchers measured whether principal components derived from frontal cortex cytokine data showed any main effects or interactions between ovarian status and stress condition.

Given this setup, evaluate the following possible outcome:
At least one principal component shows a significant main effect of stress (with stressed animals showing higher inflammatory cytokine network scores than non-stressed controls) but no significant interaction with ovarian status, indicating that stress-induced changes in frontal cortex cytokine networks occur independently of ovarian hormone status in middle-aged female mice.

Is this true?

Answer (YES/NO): NO